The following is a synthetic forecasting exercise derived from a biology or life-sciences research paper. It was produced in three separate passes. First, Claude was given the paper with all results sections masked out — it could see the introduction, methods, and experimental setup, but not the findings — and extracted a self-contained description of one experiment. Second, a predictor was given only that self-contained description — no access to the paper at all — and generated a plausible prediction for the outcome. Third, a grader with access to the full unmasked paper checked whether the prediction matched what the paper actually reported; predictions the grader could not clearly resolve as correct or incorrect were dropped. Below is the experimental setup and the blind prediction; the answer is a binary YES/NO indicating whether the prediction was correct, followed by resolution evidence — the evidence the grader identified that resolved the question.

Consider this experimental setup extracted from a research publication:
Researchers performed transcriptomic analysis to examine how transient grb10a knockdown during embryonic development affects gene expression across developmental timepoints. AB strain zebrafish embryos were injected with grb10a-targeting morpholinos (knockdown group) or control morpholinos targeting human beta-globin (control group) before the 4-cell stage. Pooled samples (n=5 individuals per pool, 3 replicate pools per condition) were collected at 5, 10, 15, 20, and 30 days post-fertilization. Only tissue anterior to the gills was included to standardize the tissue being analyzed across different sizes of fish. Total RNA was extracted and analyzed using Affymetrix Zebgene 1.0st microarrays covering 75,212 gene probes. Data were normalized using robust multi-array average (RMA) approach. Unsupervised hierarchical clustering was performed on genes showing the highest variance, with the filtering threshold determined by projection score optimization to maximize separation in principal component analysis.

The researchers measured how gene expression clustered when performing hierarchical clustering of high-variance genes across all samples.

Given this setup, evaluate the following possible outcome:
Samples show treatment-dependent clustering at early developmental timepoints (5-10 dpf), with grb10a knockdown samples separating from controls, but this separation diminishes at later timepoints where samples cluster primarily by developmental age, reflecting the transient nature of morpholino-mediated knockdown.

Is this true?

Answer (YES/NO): NO